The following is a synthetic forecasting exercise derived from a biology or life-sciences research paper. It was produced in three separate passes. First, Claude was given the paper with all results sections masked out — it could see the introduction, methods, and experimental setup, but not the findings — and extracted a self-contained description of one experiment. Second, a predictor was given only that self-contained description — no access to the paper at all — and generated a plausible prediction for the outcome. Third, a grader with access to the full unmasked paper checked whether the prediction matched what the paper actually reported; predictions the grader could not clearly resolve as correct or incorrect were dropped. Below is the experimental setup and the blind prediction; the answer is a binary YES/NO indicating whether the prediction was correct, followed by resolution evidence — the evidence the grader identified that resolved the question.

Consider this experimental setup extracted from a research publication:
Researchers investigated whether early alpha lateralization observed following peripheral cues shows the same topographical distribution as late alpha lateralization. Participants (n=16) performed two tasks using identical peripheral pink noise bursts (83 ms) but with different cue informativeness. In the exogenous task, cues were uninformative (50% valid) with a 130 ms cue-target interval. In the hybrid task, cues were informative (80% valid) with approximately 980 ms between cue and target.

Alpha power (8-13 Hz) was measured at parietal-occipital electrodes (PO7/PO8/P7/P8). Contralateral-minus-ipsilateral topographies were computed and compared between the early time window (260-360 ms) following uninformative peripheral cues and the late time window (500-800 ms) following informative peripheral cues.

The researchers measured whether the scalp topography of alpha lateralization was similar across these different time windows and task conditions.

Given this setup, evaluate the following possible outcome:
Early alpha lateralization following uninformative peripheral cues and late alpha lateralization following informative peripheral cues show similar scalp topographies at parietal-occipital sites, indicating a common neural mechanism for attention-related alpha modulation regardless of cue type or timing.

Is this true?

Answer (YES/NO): YES